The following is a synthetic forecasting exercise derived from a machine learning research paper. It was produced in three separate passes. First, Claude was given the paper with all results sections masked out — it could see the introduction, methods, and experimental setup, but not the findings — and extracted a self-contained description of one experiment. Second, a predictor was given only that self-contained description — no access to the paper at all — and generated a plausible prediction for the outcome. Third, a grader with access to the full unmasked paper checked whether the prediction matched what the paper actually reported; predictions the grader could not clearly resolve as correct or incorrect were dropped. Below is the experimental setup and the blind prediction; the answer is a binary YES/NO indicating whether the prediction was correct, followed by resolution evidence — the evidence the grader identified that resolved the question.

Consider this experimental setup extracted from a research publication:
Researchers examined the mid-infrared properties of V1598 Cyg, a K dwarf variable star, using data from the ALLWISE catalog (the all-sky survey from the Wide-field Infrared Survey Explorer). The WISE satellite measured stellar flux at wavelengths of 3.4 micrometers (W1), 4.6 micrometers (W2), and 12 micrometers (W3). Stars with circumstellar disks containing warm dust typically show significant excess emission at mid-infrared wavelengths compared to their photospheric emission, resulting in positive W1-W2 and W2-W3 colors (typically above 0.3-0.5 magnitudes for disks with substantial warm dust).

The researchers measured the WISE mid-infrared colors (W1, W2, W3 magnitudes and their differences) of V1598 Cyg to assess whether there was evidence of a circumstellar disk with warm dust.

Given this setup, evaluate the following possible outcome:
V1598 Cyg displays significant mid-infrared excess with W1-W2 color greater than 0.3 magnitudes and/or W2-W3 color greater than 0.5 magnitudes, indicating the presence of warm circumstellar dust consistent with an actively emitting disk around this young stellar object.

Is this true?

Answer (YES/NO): NO